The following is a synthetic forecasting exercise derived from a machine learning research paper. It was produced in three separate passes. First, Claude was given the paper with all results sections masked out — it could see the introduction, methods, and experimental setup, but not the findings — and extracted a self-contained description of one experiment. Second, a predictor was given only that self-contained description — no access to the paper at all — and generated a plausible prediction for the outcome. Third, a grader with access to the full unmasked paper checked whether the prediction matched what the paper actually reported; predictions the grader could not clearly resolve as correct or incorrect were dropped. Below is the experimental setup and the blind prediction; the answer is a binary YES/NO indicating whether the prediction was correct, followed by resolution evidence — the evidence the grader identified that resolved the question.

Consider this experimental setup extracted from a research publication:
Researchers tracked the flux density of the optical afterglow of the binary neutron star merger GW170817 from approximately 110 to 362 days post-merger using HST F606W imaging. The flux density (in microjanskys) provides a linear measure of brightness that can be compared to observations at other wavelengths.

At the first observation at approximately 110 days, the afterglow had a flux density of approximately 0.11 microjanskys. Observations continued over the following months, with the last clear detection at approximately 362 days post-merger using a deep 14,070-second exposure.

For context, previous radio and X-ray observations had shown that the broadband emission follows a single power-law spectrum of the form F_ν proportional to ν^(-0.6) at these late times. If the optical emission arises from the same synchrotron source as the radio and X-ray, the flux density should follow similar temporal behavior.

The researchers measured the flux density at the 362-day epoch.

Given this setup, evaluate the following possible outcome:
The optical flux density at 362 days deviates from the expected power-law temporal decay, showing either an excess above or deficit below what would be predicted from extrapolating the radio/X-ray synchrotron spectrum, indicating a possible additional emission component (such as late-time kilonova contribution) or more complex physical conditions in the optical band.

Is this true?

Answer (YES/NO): NO